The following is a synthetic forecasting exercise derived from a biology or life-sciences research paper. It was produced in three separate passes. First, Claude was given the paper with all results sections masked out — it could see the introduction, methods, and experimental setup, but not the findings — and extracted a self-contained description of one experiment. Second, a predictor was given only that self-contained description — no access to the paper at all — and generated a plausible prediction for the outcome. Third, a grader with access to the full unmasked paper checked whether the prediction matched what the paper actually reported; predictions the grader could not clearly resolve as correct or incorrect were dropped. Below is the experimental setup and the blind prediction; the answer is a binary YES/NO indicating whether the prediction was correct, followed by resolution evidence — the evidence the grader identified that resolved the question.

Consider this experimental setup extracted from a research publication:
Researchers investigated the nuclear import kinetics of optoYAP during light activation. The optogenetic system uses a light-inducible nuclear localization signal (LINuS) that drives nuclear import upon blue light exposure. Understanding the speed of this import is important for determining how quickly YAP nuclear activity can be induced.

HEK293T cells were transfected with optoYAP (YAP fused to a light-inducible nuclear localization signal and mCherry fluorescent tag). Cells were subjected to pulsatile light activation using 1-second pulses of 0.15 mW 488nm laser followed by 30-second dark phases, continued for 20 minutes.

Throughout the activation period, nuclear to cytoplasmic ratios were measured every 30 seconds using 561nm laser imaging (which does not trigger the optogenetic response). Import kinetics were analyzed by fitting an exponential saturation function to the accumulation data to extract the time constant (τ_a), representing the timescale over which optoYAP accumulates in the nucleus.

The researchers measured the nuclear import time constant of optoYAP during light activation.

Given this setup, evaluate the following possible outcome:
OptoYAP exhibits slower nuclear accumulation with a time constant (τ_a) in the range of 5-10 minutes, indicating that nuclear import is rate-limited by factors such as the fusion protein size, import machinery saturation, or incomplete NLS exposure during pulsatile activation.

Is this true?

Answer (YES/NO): NO